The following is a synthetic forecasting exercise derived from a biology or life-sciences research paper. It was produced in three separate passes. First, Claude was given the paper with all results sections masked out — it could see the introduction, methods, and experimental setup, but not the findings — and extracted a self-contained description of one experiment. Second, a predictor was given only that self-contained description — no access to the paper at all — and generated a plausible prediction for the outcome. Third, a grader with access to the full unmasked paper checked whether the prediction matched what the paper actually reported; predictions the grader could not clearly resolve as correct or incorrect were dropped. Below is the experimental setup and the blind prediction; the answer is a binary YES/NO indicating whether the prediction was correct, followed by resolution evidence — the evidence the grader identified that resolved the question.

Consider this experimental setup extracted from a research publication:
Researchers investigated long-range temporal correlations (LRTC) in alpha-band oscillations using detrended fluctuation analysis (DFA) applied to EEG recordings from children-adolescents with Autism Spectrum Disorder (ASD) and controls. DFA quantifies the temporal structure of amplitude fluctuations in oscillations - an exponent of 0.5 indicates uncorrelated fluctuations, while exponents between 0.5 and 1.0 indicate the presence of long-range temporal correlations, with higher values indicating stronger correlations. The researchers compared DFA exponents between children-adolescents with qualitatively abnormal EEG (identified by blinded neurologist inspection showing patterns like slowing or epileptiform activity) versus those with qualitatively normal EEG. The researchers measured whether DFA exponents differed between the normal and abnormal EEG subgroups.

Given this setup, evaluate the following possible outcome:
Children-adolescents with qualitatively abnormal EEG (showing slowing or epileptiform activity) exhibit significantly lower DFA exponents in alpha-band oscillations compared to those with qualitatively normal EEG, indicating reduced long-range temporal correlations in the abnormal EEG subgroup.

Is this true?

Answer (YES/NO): NO